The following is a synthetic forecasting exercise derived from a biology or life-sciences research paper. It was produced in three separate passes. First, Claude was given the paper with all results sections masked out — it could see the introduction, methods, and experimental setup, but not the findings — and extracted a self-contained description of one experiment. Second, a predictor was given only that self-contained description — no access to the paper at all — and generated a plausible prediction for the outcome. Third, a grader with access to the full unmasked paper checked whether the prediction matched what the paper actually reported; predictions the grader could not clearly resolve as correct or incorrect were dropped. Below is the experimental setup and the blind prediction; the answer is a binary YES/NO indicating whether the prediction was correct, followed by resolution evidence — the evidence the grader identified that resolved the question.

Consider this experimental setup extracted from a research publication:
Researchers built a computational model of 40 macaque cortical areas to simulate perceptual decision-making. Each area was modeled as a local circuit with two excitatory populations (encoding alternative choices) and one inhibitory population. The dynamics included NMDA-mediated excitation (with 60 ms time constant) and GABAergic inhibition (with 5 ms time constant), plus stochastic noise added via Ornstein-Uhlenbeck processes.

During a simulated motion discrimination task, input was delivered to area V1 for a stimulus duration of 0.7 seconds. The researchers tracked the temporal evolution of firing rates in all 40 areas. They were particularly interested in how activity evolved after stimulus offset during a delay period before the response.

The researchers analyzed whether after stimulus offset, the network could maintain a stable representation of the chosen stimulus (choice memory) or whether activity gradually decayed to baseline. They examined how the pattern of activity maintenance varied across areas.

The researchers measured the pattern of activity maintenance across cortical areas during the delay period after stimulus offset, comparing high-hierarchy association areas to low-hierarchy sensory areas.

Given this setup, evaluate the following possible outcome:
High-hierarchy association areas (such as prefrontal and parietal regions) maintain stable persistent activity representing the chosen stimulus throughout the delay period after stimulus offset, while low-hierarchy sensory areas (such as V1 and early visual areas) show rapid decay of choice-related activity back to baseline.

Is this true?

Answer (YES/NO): YES